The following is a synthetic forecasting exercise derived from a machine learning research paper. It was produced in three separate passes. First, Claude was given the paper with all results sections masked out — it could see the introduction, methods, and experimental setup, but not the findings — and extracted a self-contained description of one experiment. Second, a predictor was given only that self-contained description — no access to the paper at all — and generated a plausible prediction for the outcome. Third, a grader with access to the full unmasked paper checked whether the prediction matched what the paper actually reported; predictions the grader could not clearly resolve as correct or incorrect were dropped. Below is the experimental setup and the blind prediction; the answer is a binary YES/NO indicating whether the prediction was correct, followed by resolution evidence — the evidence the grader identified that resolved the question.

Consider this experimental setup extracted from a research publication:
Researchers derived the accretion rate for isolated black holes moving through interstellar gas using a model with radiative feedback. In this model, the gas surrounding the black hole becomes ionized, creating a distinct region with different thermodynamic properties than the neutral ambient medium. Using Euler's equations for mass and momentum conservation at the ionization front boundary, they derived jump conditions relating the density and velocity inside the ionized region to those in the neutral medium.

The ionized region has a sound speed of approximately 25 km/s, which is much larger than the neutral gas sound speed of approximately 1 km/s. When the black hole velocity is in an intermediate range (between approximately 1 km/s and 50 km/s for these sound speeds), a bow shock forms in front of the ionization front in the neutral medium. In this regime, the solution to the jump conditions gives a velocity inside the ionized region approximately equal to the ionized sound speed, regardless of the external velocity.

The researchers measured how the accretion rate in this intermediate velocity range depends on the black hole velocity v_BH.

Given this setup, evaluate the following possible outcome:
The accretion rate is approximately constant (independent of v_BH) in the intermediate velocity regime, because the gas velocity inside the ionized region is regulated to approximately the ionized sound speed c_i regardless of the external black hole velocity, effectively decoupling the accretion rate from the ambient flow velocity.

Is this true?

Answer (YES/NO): NO